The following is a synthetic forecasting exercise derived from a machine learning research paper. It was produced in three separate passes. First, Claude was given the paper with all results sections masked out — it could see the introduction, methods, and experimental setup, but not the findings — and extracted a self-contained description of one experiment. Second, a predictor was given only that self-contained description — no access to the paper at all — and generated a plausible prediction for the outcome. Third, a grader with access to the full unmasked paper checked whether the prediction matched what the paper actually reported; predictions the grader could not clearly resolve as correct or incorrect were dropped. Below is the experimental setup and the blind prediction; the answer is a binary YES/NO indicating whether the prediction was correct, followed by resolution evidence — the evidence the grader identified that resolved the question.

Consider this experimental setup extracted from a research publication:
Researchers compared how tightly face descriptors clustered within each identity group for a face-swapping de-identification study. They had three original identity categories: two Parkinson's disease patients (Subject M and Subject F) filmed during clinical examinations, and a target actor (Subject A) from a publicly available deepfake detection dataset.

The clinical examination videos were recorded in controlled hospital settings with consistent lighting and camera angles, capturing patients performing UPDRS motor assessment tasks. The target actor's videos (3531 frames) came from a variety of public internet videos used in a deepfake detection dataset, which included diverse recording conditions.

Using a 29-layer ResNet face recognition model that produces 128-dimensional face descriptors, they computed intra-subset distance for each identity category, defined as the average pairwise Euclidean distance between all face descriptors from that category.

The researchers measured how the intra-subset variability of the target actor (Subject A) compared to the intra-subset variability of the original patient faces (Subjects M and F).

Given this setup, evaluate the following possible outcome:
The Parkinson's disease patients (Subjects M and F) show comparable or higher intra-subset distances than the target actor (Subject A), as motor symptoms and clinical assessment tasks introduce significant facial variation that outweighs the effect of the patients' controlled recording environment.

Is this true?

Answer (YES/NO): NO